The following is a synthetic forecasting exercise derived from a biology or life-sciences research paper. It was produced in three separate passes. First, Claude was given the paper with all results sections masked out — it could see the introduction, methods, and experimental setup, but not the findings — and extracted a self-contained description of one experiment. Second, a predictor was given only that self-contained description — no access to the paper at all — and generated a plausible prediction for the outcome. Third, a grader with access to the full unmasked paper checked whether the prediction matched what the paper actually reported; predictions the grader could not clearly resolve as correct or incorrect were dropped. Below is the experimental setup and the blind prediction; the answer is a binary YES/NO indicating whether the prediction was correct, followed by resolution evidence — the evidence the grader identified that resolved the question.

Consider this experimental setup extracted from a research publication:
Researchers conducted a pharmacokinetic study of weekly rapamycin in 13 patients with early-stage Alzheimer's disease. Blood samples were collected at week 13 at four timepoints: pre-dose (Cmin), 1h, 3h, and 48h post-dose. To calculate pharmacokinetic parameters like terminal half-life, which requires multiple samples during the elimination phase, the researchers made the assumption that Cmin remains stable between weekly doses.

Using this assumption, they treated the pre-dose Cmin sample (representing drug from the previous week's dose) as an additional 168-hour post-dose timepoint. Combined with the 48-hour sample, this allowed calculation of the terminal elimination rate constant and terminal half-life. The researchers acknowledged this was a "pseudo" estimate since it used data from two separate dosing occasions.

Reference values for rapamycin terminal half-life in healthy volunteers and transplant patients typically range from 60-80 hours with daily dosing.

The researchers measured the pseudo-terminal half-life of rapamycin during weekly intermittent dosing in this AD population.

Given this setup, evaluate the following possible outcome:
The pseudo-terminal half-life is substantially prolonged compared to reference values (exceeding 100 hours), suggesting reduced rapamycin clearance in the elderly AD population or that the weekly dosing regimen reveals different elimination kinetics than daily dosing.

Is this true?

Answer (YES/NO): NO